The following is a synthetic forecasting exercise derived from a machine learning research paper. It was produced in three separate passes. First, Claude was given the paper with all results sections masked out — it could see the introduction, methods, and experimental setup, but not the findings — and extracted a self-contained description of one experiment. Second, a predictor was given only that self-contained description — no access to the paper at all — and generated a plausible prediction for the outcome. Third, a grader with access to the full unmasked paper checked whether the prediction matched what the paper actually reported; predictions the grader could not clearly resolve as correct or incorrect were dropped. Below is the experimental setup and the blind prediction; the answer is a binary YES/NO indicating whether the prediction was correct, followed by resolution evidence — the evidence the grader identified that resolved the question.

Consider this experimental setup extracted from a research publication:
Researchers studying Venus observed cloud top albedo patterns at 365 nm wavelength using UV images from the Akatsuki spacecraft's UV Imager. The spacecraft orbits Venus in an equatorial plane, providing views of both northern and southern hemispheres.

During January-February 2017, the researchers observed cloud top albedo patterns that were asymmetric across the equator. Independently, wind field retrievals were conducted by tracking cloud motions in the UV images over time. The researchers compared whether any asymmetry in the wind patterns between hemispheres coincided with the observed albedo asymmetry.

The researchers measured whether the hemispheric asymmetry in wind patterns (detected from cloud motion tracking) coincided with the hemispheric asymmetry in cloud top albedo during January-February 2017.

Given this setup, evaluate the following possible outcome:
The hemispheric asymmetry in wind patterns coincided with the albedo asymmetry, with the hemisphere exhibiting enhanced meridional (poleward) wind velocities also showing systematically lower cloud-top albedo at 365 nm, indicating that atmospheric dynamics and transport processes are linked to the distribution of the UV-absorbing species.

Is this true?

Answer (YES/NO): NO